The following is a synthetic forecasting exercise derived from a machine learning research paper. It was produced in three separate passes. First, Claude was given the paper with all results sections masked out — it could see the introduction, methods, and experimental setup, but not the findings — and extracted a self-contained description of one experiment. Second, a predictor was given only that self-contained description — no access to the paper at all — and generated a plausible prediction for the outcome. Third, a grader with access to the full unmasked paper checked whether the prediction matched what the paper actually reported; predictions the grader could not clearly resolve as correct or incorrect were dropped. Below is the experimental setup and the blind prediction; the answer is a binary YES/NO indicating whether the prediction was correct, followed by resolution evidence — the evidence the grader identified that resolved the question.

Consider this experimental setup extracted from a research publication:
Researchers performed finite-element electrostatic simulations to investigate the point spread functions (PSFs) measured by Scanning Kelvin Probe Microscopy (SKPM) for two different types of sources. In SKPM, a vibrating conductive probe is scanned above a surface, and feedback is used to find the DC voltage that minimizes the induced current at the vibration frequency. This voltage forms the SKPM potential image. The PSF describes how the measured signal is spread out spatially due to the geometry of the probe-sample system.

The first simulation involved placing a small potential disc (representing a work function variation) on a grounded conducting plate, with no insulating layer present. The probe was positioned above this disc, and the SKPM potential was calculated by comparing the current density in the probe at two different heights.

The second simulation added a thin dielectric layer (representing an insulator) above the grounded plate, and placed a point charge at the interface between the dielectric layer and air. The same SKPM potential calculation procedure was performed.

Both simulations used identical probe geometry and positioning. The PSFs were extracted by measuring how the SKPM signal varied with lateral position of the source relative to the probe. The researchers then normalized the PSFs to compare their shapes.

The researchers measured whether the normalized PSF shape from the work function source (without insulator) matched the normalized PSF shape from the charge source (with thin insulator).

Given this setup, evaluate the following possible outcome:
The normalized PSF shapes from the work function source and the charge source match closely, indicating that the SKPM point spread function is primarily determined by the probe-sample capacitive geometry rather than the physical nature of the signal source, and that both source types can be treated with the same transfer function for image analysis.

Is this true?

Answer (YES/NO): YES